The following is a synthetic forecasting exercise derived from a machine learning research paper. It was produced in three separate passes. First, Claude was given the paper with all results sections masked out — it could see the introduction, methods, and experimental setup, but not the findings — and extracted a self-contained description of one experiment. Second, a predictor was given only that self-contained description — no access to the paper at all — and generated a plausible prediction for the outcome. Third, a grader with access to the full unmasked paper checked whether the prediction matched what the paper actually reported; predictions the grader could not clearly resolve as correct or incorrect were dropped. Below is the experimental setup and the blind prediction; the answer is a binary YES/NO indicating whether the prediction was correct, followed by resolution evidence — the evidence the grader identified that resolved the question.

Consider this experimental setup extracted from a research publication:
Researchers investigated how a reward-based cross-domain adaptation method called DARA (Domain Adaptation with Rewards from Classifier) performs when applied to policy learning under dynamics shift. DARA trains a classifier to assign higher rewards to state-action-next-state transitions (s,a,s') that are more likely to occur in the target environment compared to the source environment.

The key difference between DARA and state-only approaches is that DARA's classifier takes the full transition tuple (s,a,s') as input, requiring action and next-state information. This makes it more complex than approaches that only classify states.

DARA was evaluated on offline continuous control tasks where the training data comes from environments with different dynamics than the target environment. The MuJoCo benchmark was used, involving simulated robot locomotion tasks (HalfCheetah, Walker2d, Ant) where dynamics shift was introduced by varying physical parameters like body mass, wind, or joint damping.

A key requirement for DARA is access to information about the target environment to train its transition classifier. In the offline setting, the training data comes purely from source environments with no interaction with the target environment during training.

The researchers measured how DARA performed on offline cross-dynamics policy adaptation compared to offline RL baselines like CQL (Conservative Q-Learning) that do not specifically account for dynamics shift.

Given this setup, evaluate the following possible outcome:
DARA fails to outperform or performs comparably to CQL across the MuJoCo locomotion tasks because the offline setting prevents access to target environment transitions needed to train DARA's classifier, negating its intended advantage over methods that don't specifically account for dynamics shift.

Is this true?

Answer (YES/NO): NO